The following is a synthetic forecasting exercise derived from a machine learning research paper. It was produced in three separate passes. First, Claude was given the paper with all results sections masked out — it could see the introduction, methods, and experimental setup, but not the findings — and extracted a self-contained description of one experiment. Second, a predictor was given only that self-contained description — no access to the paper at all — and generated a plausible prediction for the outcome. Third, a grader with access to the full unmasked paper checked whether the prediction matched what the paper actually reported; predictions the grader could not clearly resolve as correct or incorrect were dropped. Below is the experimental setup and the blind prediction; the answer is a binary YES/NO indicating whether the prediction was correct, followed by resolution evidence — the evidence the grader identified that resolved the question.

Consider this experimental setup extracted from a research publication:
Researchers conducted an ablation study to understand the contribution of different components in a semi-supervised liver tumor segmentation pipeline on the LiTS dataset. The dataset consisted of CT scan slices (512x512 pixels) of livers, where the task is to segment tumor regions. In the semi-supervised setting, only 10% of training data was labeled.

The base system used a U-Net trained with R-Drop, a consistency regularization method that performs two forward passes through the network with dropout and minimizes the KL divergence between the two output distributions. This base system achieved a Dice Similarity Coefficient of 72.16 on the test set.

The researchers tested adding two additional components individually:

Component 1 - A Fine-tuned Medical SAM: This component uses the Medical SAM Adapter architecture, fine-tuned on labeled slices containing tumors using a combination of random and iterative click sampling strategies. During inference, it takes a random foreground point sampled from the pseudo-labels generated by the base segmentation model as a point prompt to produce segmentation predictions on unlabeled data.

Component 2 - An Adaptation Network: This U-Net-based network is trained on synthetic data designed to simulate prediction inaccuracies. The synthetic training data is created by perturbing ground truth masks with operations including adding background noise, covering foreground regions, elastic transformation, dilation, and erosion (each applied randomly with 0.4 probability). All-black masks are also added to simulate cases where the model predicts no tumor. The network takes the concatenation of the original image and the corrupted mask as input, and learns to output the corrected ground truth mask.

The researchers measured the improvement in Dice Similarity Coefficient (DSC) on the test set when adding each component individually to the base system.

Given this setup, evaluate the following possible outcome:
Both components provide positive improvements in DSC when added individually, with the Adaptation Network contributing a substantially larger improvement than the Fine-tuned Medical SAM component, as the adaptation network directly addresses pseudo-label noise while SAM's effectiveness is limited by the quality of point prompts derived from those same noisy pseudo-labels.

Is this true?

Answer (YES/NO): YES